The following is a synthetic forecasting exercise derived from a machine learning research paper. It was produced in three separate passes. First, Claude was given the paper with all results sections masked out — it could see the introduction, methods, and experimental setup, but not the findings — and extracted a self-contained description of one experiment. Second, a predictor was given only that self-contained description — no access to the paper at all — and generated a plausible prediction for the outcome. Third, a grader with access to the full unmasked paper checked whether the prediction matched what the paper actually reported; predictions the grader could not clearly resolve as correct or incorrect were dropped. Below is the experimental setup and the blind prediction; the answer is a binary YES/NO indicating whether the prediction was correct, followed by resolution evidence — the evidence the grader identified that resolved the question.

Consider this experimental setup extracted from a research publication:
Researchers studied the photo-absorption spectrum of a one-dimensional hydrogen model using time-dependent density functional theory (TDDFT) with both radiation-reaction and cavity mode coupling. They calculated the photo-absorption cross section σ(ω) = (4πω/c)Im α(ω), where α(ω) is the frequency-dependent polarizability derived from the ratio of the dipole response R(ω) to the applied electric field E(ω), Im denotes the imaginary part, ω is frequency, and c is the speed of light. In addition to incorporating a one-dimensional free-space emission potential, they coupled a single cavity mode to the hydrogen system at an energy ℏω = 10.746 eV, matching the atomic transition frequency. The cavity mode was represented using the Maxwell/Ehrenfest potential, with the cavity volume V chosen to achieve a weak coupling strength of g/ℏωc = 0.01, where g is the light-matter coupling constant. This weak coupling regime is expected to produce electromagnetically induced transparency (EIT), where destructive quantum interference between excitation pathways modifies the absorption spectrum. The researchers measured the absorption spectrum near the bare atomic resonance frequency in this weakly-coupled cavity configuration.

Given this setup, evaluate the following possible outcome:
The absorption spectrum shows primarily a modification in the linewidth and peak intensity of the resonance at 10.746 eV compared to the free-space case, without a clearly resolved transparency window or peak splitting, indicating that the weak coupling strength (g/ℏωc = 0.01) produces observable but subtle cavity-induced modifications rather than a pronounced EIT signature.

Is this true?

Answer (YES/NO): NO